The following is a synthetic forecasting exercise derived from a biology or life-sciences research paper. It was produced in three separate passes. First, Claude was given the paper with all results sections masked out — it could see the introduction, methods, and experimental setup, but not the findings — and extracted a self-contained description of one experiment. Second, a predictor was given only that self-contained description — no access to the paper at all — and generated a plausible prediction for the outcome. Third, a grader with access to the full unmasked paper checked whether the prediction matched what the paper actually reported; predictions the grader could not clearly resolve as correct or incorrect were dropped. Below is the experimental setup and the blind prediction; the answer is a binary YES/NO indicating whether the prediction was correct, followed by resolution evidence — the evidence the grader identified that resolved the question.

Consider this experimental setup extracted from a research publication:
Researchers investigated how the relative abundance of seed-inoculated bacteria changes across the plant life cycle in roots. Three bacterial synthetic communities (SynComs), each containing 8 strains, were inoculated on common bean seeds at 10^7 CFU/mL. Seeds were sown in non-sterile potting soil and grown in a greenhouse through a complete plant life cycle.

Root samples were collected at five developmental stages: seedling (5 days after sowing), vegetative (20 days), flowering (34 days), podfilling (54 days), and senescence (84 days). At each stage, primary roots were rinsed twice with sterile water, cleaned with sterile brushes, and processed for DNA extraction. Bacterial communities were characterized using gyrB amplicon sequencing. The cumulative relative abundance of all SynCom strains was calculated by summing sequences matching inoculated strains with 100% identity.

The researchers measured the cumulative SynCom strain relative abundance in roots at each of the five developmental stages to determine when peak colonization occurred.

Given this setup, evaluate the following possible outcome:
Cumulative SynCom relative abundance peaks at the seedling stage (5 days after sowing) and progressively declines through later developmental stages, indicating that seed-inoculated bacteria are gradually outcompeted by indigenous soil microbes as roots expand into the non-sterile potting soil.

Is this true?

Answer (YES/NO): YES